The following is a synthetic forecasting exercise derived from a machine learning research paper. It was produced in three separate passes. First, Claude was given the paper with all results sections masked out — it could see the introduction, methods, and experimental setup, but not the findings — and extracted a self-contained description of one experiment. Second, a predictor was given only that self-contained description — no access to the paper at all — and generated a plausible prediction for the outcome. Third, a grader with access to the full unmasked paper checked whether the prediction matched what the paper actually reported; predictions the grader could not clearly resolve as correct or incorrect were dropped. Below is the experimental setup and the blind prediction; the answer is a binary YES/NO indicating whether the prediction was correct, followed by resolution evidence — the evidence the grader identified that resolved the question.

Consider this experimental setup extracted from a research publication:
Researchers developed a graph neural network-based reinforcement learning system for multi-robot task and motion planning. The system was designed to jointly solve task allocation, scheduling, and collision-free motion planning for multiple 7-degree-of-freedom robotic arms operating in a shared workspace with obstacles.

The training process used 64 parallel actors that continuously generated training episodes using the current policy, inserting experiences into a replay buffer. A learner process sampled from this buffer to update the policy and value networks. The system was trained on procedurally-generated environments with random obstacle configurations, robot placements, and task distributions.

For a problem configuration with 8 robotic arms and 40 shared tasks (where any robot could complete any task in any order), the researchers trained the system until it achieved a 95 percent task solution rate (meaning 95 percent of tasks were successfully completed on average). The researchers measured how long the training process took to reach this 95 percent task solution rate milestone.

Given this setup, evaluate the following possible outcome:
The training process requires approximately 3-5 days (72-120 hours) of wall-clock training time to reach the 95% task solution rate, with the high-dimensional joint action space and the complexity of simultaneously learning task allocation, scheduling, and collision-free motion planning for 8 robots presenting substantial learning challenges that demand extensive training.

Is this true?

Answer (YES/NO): NO